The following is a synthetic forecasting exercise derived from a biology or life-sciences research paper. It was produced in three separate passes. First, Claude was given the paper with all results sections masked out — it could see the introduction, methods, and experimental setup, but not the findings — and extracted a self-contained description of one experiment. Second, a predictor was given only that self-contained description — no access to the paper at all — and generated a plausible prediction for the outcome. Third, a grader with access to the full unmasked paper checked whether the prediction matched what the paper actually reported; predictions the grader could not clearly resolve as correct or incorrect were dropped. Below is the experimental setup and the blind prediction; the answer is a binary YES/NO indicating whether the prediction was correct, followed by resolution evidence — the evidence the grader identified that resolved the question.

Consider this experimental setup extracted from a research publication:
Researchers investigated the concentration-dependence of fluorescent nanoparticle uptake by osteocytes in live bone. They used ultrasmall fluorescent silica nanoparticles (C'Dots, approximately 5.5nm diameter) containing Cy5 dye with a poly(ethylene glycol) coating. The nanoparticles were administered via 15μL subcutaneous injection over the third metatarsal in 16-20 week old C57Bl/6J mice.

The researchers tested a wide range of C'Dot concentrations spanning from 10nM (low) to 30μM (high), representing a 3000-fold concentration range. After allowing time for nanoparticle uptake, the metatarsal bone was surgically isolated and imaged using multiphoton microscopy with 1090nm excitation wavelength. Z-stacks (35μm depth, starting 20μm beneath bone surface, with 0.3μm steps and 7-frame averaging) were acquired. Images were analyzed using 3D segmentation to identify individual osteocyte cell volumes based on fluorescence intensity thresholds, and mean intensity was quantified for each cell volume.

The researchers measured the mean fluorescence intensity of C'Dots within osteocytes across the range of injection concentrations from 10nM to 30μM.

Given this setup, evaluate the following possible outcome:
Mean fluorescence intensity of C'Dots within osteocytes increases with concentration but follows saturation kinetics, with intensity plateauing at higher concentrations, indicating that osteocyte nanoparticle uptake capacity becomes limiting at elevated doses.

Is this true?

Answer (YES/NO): NO